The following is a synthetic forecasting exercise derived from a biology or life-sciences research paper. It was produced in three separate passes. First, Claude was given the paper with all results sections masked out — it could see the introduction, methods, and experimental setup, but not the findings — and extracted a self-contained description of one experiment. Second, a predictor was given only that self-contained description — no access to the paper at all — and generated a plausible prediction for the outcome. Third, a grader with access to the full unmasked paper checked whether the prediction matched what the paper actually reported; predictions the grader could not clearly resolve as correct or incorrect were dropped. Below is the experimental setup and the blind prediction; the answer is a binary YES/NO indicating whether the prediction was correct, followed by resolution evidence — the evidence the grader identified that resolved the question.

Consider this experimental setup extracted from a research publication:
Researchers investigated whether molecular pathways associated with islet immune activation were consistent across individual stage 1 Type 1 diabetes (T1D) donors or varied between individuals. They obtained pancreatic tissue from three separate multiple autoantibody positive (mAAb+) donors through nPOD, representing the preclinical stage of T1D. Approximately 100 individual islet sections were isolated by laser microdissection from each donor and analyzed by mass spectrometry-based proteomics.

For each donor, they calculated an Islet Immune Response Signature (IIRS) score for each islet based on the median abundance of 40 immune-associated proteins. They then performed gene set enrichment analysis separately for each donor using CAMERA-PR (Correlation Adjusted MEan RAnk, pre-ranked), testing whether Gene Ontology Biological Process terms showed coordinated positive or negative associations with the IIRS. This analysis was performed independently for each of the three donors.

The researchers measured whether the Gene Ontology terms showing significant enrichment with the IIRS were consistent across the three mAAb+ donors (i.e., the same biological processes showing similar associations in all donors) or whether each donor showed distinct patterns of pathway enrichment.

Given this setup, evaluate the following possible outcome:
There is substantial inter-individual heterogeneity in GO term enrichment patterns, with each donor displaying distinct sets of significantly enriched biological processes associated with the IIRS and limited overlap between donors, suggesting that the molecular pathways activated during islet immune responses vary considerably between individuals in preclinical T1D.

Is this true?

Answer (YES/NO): NO